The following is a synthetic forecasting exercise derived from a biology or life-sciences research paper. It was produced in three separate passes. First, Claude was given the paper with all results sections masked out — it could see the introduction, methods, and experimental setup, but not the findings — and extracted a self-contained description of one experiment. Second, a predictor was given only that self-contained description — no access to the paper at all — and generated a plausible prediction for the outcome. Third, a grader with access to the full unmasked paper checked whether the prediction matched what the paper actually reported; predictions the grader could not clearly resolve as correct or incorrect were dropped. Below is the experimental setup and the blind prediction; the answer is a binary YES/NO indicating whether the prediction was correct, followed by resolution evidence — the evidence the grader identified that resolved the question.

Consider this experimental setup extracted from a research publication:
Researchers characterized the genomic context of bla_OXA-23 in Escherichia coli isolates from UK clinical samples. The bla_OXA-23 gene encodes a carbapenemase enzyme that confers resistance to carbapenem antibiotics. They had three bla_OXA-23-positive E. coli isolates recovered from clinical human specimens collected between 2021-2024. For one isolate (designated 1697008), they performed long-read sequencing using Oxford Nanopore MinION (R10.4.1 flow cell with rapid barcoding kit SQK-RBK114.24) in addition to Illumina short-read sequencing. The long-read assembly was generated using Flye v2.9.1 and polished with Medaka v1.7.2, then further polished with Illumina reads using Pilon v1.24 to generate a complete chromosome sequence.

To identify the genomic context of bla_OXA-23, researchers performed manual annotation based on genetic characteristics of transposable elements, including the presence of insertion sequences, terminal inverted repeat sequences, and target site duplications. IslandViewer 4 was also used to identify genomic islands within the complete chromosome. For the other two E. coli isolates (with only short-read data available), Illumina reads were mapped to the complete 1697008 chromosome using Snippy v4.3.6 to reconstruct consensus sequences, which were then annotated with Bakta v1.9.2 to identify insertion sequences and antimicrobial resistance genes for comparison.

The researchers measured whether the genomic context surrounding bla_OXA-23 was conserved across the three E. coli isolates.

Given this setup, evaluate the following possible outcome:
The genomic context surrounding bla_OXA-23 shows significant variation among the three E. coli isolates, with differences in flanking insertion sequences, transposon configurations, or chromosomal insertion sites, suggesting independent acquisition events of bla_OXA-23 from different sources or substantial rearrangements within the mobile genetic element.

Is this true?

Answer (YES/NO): NO